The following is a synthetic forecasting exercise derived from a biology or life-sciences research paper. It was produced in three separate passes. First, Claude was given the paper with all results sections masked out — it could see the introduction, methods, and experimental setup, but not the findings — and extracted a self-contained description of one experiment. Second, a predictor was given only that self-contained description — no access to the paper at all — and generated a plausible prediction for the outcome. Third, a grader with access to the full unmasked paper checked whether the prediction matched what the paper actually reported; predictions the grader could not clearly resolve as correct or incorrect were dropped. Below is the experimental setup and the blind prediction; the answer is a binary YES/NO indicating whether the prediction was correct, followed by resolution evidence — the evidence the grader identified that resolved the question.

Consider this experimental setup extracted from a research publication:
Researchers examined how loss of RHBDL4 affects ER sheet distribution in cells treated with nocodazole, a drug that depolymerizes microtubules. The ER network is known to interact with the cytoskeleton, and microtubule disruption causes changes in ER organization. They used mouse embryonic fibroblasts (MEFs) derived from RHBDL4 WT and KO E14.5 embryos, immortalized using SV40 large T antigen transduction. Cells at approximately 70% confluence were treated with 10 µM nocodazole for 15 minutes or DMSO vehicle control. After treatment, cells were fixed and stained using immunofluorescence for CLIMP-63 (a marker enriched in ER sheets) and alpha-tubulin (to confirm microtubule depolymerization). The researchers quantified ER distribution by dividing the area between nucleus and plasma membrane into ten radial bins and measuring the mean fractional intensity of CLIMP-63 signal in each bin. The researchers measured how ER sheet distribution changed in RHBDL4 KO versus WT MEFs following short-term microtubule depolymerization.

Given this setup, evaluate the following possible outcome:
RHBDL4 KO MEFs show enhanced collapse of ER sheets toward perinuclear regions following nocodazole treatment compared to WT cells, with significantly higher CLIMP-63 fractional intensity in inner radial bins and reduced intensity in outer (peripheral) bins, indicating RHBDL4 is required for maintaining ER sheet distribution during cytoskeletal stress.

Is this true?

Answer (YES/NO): NO